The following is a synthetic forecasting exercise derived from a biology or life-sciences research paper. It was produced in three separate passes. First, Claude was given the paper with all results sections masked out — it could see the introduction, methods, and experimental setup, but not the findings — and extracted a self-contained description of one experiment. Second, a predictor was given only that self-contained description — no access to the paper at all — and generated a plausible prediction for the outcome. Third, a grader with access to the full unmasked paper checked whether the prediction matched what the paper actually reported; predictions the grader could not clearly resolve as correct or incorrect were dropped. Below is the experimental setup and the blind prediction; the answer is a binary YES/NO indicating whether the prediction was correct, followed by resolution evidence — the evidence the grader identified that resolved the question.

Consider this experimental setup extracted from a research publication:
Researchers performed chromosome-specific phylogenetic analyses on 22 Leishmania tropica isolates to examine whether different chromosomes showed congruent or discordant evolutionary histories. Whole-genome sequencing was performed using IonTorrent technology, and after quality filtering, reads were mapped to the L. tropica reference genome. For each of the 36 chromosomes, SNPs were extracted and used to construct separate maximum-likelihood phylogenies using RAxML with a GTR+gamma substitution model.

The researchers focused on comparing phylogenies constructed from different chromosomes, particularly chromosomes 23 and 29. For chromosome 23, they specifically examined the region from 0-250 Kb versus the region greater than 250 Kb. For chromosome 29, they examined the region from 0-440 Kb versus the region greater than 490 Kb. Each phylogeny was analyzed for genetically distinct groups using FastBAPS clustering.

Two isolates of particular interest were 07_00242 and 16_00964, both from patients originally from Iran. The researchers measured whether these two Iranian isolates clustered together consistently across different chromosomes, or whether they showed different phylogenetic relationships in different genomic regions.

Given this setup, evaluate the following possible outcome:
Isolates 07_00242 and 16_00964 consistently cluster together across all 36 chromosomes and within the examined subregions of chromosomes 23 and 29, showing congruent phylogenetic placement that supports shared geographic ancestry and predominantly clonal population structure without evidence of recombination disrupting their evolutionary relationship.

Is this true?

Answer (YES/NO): NO